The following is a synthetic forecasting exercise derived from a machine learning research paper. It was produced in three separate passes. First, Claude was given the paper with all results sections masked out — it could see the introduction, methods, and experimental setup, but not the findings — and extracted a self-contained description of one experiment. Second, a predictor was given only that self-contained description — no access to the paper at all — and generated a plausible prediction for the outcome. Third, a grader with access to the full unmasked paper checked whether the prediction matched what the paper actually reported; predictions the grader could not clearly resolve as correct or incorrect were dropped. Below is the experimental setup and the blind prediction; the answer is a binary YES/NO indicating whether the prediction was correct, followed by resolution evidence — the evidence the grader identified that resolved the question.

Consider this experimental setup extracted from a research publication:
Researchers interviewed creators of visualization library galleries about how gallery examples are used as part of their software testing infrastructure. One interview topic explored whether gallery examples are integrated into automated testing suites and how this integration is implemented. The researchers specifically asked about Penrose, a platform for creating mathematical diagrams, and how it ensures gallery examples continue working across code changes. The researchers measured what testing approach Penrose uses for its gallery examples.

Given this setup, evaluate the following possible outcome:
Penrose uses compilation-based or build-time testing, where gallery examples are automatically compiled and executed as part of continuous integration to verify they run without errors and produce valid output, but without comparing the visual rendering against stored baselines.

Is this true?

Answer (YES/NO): NO